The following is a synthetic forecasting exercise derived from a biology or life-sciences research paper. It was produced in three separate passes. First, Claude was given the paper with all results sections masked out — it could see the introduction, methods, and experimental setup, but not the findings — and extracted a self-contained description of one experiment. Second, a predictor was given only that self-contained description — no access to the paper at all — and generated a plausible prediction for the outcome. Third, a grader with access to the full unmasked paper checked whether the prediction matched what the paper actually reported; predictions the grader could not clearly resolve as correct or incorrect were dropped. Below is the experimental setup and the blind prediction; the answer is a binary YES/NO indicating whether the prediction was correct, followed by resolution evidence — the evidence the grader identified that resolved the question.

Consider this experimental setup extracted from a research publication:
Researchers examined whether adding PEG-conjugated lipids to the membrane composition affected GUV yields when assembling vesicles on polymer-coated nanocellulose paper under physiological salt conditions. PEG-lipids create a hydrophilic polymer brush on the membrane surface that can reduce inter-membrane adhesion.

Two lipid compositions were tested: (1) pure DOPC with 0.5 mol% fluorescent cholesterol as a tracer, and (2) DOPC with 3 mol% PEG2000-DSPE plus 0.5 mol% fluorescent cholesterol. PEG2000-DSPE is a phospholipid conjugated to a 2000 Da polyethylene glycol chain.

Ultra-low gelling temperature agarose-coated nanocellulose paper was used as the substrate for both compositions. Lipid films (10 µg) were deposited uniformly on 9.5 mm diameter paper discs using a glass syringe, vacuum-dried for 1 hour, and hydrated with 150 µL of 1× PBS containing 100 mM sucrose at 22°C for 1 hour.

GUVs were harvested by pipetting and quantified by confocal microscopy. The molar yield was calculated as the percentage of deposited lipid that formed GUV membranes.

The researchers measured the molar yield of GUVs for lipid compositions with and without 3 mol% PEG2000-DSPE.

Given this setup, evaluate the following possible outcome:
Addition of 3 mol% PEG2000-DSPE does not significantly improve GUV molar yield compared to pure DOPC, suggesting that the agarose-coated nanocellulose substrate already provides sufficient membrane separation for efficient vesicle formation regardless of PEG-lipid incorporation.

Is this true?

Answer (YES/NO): NO